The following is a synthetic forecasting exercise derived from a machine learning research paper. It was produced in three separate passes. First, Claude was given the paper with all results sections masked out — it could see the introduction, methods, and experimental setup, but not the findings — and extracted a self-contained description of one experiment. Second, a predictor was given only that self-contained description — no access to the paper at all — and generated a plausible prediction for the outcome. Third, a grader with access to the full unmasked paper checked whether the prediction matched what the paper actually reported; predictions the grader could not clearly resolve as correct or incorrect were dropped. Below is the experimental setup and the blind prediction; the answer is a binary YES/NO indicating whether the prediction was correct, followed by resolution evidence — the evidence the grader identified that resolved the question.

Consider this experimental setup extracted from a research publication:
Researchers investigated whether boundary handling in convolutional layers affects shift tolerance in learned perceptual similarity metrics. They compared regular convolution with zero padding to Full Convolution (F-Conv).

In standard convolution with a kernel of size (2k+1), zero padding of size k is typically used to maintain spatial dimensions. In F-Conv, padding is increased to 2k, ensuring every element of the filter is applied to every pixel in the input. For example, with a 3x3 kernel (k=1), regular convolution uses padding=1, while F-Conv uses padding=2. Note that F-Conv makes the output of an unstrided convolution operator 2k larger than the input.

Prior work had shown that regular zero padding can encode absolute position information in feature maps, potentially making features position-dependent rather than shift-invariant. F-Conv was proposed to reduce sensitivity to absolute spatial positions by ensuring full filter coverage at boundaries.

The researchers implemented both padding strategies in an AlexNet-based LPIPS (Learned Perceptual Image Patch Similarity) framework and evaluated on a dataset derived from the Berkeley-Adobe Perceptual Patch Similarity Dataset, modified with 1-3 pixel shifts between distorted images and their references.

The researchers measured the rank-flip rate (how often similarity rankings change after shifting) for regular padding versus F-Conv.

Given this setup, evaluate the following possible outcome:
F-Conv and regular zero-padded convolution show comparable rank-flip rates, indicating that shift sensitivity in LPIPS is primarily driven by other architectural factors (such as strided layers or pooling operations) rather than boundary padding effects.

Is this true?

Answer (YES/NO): YES